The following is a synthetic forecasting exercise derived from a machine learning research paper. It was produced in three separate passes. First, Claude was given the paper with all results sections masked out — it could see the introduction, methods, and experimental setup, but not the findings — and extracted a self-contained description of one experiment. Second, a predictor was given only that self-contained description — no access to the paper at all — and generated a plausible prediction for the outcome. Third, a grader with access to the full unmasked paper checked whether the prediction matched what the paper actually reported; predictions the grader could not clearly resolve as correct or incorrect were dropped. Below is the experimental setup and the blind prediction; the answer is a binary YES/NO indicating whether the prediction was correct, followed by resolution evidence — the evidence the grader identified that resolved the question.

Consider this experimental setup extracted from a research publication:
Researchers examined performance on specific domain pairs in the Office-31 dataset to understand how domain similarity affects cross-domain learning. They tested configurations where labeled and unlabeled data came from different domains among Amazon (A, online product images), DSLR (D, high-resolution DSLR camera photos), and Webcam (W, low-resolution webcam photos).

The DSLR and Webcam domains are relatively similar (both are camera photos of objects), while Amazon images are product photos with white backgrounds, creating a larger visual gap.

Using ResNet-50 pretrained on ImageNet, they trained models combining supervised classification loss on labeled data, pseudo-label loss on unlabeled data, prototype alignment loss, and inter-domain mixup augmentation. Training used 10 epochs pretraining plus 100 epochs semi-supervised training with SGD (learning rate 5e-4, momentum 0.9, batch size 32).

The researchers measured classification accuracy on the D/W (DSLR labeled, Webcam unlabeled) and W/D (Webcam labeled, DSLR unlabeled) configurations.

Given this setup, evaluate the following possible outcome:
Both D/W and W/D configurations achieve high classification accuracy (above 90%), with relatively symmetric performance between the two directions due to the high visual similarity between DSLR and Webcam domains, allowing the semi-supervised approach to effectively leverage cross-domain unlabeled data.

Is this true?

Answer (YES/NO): YES